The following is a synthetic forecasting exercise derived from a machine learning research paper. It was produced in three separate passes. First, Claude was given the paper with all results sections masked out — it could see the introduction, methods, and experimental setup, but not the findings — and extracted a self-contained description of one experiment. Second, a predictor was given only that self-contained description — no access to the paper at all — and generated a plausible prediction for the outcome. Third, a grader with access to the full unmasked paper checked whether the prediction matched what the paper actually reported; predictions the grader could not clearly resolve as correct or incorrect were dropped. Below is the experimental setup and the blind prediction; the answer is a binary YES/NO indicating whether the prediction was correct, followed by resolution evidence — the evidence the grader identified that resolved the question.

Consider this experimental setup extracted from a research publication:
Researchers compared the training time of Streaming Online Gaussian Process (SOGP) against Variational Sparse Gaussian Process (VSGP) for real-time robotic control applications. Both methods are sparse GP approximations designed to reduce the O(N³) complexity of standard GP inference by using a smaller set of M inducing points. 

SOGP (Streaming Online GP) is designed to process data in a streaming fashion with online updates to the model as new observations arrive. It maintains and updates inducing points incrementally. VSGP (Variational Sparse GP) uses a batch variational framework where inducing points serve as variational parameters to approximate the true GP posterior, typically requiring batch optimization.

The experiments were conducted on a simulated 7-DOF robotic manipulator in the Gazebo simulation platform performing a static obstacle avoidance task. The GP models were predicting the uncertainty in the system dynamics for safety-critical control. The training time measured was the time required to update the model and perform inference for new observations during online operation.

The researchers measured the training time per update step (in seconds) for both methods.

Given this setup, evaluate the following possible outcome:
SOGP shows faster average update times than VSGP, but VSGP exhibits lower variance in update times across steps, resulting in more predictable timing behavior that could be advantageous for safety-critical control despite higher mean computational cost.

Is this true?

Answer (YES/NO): NO